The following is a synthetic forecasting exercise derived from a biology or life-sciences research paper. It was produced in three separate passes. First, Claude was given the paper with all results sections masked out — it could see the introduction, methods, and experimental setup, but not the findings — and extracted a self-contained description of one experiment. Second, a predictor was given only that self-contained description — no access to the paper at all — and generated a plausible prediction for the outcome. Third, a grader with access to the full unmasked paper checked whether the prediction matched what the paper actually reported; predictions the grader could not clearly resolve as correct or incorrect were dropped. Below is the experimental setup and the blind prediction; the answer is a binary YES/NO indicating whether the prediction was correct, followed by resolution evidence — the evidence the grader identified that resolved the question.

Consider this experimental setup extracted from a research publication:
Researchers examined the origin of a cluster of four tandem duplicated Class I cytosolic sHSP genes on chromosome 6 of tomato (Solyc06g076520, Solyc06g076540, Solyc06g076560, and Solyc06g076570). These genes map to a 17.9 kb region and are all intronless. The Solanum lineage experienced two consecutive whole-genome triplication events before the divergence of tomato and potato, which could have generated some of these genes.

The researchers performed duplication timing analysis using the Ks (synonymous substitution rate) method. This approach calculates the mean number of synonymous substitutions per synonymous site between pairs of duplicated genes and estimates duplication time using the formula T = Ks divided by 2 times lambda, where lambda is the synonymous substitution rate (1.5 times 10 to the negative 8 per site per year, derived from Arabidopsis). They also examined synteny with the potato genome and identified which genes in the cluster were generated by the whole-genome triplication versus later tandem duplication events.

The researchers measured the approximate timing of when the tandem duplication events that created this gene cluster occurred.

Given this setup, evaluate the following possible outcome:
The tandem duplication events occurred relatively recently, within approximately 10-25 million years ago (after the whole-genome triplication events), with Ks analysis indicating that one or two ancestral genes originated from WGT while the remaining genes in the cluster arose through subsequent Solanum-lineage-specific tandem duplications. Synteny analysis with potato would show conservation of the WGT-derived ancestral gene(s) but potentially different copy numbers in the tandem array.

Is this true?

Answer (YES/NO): YES